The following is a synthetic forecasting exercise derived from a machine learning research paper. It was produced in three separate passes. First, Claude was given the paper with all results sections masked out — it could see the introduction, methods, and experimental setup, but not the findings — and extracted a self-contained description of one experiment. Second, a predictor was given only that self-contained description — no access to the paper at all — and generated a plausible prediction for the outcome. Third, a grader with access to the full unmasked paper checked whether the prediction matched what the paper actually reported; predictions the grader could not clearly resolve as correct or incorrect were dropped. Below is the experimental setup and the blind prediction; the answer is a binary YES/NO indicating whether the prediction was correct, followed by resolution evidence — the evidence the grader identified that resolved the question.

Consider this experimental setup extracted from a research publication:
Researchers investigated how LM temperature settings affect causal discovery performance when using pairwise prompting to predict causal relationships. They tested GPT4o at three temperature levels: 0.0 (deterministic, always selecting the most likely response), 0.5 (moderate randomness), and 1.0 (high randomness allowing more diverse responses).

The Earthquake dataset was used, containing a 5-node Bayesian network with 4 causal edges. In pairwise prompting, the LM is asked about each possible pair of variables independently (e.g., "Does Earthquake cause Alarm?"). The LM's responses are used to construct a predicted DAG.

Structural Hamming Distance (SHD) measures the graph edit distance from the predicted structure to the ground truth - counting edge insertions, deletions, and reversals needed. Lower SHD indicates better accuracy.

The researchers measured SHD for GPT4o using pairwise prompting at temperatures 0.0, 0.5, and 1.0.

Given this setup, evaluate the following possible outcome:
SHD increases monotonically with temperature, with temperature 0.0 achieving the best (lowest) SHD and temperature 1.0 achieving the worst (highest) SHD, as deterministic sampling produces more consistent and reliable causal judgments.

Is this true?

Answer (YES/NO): NO